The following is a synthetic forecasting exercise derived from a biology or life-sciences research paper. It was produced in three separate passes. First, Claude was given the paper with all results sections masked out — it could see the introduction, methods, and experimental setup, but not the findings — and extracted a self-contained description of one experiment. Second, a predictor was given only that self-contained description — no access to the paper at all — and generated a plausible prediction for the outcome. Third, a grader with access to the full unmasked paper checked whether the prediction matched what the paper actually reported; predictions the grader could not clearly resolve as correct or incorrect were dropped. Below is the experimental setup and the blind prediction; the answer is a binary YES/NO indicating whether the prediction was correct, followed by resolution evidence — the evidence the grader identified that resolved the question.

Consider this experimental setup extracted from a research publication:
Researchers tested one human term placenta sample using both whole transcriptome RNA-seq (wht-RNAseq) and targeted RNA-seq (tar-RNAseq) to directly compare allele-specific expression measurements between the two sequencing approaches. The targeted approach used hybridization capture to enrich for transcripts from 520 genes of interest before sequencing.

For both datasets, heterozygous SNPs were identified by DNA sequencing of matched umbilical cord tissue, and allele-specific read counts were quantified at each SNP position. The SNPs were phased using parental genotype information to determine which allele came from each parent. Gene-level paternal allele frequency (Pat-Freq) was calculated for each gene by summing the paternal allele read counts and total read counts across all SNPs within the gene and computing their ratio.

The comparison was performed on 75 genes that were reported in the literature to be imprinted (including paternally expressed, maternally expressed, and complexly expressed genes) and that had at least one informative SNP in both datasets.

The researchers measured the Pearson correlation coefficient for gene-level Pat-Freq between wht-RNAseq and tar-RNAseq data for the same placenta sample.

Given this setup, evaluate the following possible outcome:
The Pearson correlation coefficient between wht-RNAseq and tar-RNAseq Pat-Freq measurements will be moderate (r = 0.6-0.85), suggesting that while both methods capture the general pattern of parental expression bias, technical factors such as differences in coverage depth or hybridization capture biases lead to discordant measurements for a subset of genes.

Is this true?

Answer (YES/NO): NO